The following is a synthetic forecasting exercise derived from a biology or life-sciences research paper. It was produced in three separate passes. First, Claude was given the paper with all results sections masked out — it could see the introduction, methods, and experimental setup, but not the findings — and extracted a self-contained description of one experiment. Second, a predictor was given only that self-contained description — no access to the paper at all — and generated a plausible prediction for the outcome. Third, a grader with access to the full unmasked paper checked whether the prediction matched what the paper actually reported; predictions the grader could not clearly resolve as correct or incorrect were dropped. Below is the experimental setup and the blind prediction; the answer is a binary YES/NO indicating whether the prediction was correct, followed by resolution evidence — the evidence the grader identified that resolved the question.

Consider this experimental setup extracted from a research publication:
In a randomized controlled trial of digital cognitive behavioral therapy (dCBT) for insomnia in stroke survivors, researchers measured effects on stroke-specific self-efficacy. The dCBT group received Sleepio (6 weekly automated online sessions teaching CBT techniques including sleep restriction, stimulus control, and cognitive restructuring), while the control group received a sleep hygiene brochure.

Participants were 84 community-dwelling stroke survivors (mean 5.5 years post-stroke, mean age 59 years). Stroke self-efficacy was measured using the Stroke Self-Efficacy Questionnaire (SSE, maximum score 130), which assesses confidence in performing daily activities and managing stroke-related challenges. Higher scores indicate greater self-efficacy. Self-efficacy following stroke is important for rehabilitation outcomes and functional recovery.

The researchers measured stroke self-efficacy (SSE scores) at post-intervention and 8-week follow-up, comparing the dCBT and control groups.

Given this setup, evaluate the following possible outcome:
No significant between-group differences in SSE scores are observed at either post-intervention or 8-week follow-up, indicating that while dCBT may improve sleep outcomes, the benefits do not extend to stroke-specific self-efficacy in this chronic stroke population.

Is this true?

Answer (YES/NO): YES